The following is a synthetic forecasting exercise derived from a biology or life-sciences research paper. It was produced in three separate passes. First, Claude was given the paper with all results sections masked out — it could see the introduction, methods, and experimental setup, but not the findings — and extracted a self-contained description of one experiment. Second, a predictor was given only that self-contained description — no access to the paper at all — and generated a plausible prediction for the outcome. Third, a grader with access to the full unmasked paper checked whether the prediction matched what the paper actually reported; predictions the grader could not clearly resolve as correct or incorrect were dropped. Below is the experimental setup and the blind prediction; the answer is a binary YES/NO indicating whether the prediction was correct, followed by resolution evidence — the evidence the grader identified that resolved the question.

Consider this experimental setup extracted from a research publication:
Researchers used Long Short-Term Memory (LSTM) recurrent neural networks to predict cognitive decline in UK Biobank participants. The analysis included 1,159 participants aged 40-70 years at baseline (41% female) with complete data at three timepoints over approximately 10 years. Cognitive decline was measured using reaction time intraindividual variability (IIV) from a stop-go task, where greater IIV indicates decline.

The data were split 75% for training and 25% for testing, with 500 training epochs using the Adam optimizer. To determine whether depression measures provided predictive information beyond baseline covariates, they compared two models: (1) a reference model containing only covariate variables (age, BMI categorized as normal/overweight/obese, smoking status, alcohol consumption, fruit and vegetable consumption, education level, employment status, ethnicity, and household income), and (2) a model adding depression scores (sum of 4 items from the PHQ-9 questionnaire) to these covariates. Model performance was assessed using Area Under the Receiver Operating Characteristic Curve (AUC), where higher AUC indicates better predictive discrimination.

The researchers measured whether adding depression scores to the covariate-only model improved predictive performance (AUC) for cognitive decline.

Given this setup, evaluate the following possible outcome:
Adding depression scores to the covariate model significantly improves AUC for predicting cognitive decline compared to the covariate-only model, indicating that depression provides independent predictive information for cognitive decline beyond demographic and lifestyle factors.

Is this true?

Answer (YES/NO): YES